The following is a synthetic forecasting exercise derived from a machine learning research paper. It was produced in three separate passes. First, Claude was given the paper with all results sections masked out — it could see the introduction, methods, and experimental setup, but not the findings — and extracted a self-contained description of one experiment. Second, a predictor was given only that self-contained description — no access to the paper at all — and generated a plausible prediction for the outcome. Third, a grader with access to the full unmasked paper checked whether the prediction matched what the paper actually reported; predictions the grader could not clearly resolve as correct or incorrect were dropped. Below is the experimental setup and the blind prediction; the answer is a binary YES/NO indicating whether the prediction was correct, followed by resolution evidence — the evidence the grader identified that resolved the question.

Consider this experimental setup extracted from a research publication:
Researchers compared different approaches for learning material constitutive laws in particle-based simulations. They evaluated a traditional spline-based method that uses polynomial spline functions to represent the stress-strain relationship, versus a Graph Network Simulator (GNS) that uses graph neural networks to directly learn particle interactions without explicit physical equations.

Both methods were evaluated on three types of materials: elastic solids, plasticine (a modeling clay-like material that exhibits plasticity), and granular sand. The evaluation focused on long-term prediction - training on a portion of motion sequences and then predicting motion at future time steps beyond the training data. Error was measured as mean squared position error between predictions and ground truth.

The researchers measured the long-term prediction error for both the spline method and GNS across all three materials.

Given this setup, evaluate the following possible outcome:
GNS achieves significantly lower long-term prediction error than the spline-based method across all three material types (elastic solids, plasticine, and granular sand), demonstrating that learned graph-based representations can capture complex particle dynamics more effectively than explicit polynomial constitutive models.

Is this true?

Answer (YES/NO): YES